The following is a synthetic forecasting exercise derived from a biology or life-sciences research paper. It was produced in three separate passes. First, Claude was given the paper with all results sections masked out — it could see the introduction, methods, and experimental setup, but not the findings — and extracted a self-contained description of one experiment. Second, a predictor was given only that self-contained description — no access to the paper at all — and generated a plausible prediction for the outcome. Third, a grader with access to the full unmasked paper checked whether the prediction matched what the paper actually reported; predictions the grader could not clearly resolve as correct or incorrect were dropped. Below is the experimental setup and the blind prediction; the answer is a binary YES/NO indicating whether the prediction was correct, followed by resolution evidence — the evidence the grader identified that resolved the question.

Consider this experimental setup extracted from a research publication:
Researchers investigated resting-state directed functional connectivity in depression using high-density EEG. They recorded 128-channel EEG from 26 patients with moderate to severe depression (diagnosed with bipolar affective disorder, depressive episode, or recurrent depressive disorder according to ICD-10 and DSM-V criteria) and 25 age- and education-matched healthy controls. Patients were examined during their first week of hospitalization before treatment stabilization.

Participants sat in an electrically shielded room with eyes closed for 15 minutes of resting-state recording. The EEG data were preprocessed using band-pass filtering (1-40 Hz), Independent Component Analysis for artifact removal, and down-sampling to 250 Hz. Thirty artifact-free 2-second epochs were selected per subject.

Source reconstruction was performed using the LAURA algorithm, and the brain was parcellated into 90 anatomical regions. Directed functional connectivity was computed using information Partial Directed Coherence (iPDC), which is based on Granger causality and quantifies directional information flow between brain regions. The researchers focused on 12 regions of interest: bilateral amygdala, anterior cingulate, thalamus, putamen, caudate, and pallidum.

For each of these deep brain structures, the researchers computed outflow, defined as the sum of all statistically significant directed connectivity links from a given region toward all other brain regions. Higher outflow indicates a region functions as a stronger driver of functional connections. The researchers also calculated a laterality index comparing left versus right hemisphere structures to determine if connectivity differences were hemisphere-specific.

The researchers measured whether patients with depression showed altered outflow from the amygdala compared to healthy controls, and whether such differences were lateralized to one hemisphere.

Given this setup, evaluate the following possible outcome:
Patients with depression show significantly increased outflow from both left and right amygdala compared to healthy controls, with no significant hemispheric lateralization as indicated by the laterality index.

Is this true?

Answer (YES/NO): NO